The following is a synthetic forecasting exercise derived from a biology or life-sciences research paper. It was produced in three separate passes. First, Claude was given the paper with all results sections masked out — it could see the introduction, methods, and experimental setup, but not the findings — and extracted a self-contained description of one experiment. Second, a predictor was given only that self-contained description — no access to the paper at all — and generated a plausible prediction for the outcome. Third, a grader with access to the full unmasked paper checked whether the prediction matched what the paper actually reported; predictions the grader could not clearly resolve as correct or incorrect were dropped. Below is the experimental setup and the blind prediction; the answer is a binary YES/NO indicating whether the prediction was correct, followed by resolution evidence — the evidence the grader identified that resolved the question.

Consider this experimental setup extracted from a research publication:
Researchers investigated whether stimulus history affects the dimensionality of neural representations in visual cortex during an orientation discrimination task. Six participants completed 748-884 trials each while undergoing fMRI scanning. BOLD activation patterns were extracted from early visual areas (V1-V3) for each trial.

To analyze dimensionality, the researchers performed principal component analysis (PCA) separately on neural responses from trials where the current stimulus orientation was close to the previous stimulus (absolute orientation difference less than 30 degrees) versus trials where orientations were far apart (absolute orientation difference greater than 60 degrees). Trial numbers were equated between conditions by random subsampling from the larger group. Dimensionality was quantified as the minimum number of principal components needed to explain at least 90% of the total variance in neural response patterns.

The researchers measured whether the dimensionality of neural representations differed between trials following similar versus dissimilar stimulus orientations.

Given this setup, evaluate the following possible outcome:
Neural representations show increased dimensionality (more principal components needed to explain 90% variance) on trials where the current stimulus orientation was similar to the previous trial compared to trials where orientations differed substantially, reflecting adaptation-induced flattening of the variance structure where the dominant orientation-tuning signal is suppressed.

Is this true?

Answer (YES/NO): YES